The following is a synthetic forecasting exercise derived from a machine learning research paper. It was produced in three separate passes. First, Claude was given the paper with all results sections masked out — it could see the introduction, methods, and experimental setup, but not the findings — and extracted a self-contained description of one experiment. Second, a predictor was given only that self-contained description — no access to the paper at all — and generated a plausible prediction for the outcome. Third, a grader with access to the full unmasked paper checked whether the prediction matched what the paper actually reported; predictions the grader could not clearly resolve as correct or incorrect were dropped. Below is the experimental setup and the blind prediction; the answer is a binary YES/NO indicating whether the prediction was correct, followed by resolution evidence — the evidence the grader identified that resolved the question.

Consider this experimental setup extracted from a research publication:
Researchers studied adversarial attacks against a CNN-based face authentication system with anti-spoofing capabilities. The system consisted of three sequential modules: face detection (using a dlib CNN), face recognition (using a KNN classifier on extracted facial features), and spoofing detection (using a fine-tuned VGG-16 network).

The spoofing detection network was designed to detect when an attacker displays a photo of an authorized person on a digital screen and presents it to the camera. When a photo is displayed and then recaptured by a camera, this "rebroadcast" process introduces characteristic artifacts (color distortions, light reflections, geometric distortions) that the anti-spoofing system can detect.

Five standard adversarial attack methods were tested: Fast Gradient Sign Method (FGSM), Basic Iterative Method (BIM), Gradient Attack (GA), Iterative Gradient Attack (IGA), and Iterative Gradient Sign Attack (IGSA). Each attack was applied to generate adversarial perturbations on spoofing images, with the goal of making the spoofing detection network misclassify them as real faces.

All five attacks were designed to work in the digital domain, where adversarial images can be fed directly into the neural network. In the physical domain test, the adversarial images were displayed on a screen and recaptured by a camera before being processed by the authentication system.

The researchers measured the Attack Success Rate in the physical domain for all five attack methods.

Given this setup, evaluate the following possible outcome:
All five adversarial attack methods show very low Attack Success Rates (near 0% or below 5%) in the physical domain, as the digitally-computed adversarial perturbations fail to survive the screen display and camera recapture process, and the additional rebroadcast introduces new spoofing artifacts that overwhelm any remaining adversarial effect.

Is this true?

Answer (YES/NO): NO